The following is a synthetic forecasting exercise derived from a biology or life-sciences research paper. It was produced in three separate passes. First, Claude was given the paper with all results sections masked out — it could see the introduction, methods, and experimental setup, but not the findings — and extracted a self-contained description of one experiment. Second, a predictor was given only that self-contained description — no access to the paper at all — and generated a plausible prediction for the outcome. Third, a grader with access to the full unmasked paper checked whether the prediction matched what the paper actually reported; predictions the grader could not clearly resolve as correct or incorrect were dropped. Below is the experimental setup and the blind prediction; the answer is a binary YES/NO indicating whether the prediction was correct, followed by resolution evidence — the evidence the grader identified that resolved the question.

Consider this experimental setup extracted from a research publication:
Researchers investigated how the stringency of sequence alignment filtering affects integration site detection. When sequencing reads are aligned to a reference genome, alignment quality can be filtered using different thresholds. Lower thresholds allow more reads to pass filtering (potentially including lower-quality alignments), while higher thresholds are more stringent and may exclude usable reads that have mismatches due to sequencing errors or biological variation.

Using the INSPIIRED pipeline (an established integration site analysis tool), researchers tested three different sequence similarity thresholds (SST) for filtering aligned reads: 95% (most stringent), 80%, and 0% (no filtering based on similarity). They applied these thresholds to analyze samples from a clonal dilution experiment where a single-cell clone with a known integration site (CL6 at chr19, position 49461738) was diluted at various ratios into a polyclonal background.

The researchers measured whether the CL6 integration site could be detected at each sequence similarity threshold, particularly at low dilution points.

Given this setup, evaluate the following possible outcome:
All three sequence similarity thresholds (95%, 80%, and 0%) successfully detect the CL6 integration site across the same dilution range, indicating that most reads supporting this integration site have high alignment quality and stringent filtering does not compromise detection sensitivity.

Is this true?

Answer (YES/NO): NO